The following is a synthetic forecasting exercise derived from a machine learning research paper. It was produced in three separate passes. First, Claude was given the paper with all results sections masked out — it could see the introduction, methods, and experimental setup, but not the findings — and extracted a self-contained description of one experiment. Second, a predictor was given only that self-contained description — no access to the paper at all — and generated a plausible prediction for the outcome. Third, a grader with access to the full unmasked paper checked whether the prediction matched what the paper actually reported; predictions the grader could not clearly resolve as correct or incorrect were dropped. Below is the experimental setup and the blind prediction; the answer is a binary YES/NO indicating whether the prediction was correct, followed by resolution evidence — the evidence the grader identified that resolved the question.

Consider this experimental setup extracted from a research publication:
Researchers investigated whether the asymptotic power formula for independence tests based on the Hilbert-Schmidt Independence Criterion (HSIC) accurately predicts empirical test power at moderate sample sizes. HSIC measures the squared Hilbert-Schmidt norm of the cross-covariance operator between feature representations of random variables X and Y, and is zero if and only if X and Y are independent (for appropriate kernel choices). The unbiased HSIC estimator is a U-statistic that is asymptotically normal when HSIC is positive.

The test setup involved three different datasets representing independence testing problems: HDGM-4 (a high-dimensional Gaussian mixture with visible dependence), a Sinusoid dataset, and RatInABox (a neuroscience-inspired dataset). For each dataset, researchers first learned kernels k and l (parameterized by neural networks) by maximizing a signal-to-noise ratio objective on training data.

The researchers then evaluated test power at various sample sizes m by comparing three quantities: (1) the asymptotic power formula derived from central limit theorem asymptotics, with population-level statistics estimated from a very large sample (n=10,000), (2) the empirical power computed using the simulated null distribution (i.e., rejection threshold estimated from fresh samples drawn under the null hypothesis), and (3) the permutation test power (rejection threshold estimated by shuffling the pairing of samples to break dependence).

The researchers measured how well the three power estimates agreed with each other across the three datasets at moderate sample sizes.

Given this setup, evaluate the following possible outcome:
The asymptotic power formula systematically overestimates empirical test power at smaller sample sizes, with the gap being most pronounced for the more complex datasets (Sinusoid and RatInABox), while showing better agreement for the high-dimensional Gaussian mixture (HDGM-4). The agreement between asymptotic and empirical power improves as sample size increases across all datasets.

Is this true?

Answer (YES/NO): NO